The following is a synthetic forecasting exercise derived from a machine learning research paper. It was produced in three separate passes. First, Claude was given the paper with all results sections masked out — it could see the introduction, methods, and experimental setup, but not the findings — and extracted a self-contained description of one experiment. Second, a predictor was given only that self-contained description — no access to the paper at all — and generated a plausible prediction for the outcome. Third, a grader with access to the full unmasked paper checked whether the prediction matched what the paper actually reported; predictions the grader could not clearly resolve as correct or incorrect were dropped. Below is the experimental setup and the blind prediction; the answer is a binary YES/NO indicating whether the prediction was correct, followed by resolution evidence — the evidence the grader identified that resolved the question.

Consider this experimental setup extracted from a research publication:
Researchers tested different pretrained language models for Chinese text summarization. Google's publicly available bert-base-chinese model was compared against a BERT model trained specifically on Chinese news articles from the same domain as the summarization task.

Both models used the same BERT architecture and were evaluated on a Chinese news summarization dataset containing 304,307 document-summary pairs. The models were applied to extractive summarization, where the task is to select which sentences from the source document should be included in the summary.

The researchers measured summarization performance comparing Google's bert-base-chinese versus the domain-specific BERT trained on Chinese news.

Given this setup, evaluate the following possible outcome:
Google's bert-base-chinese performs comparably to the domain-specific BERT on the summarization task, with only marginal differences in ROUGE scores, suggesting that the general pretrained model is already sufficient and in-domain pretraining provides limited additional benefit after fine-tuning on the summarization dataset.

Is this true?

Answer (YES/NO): NO